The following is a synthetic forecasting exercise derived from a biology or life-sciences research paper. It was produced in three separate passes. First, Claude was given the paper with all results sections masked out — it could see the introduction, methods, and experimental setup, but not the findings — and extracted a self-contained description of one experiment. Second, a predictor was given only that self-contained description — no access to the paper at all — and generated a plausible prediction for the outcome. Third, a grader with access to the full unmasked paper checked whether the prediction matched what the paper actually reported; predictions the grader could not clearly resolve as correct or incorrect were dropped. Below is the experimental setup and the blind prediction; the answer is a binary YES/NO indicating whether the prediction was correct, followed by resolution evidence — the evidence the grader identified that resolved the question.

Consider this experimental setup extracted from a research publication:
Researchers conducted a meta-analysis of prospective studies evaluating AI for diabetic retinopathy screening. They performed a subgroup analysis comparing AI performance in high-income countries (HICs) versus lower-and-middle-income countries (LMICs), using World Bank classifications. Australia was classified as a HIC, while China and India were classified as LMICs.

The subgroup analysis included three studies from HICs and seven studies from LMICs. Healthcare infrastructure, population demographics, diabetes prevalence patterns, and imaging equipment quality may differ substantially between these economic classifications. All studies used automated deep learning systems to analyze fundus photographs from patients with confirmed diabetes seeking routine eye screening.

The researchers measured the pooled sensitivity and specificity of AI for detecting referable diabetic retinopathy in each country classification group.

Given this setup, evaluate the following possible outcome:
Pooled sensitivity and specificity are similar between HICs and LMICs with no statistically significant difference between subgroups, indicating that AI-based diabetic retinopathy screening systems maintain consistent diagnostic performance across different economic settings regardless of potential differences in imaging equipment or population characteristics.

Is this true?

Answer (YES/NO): YES